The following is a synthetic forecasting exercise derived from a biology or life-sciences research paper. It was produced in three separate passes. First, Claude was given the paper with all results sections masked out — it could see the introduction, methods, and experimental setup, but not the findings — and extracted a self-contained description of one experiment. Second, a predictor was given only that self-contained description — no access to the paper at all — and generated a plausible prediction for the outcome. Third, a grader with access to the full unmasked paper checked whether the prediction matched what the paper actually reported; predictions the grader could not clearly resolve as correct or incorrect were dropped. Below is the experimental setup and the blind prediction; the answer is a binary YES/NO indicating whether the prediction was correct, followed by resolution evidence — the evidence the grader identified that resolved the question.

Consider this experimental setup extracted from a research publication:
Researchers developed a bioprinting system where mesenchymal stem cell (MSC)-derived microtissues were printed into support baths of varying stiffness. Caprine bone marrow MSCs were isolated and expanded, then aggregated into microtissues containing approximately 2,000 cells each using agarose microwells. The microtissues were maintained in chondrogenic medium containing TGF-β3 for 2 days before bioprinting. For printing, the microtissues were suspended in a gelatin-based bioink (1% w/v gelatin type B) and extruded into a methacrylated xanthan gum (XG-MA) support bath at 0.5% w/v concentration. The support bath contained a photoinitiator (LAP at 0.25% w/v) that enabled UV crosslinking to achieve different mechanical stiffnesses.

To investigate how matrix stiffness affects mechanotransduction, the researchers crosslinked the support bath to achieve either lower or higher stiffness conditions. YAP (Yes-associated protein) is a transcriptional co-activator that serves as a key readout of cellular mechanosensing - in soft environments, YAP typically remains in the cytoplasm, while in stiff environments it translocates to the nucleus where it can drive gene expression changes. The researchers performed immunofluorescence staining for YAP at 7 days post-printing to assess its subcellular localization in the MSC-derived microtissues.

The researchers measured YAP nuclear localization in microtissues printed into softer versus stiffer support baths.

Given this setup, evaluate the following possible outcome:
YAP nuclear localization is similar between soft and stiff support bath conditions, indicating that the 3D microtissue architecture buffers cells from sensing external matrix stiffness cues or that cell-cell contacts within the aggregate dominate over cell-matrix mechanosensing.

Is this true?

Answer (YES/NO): NO